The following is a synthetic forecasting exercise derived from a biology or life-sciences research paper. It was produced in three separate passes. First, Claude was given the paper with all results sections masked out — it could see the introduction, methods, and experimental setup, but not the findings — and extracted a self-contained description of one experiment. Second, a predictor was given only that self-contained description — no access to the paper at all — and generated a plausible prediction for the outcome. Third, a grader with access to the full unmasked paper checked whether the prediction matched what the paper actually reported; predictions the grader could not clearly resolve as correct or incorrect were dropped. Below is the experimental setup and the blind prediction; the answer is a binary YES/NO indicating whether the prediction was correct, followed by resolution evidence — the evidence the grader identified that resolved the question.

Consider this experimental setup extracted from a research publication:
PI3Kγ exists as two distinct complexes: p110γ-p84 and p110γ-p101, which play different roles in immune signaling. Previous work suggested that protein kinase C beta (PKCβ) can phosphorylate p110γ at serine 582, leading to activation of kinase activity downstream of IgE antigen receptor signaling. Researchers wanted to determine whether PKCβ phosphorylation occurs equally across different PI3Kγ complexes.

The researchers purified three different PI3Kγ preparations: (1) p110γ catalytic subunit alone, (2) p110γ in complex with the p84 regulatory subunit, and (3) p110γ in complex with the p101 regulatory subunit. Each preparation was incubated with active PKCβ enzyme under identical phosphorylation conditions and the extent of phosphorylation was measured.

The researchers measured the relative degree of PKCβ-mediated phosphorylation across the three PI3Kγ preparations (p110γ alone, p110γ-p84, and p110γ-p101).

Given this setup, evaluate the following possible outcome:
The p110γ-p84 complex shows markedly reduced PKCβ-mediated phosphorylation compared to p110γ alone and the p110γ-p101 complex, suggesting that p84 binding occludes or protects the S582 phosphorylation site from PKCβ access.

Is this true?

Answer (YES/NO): NO